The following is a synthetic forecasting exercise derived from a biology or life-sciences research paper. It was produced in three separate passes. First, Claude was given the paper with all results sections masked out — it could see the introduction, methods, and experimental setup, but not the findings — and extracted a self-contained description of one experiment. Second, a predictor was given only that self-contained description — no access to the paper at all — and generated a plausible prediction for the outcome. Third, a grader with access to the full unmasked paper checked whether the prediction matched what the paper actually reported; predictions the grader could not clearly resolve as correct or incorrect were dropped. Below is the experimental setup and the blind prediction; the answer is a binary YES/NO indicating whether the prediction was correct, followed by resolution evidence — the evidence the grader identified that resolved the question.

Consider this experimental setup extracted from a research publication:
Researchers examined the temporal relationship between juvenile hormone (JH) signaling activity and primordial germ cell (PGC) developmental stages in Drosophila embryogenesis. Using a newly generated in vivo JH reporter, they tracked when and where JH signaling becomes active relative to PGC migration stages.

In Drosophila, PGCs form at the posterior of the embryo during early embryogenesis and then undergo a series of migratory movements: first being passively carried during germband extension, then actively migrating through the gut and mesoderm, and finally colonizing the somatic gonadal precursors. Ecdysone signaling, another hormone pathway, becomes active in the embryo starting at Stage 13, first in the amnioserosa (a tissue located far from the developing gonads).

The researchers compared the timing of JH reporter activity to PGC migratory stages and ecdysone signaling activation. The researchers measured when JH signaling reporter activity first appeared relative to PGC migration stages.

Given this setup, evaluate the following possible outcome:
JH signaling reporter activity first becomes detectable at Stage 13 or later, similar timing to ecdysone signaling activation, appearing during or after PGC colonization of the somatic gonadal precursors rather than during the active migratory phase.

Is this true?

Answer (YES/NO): NO